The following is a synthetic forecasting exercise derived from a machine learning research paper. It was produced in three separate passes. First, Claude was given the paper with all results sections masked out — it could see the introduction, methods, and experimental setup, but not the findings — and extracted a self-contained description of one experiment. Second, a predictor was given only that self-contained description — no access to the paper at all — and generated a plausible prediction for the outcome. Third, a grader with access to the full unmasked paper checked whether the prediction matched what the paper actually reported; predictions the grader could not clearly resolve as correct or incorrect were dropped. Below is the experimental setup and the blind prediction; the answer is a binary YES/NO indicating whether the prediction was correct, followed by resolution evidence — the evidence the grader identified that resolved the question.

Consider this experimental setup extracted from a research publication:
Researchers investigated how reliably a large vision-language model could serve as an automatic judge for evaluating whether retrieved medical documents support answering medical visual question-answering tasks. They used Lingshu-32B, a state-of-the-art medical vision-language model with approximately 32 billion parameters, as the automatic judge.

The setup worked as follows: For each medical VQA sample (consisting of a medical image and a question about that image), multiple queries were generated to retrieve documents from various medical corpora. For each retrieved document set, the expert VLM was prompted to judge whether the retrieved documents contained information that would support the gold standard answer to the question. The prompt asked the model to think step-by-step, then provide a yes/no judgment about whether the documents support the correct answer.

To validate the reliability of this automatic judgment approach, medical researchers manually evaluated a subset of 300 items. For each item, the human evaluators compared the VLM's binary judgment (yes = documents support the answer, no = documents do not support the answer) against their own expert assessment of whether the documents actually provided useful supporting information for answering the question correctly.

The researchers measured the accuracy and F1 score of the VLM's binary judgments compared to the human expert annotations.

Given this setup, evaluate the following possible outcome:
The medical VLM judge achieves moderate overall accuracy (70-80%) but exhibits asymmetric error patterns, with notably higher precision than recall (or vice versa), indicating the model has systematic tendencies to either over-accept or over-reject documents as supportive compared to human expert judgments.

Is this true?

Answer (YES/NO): NO